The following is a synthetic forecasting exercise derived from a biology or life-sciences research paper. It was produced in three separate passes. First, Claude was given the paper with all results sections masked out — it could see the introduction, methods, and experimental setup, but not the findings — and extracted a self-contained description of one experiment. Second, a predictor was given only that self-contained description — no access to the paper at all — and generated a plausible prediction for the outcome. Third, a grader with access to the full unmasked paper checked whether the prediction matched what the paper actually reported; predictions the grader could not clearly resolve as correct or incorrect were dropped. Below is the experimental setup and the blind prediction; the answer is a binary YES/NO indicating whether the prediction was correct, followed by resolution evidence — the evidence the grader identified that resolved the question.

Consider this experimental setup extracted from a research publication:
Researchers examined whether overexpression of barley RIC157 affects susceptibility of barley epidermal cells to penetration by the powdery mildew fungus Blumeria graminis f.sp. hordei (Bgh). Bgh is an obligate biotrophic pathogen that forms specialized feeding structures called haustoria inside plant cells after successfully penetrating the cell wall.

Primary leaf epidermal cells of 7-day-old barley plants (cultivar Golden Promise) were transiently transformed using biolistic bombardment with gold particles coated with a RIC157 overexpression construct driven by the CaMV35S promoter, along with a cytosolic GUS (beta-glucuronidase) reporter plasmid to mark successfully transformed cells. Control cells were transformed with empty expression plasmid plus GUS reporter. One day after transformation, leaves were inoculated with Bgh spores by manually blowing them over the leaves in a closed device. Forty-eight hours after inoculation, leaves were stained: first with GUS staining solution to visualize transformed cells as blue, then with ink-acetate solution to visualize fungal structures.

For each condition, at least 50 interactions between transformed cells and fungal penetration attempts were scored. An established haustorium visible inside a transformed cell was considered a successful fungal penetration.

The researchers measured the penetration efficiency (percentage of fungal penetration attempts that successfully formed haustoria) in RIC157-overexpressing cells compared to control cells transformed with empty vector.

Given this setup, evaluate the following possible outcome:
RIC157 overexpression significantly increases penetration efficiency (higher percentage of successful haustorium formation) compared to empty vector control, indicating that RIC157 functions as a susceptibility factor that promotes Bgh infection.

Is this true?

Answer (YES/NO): YES